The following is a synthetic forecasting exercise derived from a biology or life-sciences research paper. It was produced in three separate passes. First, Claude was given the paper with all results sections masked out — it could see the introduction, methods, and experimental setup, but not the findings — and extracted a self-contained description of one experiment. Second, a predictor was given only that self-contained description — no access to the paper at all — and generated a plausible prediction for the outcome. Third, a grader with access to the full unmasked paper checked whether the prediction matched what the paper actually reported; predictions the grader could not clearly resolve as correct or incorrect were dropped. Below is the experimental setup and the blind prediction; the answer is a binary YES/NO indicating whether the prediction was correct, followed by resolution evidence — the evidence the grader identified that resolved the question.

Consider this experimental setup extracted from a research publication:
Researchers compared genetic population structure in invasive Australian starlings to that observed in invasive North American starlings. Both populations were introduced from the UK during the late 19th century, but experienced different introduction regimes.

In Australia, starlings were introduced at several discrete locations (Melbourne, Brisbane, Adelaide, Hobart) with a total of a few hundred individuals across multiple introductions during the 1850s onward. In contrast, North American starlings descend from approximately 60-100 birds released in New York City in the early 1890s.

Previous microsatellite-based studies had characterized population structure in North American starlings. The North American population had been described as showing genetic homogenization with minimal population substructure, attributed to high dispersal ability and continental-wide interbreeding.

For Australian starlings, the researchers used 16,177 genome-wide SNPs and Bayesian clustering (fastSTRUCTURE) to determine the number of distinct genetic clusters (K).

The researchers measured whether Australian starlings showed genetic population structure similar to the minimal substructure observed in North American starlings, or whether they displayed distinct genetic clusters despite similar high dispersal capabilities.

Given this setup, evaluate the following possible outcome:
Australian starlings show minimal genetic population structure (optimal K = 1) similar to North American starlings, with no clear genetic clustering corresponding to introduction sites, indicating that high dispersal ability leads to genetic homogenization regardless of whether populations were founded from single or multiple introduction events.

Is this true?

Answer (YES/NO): NO